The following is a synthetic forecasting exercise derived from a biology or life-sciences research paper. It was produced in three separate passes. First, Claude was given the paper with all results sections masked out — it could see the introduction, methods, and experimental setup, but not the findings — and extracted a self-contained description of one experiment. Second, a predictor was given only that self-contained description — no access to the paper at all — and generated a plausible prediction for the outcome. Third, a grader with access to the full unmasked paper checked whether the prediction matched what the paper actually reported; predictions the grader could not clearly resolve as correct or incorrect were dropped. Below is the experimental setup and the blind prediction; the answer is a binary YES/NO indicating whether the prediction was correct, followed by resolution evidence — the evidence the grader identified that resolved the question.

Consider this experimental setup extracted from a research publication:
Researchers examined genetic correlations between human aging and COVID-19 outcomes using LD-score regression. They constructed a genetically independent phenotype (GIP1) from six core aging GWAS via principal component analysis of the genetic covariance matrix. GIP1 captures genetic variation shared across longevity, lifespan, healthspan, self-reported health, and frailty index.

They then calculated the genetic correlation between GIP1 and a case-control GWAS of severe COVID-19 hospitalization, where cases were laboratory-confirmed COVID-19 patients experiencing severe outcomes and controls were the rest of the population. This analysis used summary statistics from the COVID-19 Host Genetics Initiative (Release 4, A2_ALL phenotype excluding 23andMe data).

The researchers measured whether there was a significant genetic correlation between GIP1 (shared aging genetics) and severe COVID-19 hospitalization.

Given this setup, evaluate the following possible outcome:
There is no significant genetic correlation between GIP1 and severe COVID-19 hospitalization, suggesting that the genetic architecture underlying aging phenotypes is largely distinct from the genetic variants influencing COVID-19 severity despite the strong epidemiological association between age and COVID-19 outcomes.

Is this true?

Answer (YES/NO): NO